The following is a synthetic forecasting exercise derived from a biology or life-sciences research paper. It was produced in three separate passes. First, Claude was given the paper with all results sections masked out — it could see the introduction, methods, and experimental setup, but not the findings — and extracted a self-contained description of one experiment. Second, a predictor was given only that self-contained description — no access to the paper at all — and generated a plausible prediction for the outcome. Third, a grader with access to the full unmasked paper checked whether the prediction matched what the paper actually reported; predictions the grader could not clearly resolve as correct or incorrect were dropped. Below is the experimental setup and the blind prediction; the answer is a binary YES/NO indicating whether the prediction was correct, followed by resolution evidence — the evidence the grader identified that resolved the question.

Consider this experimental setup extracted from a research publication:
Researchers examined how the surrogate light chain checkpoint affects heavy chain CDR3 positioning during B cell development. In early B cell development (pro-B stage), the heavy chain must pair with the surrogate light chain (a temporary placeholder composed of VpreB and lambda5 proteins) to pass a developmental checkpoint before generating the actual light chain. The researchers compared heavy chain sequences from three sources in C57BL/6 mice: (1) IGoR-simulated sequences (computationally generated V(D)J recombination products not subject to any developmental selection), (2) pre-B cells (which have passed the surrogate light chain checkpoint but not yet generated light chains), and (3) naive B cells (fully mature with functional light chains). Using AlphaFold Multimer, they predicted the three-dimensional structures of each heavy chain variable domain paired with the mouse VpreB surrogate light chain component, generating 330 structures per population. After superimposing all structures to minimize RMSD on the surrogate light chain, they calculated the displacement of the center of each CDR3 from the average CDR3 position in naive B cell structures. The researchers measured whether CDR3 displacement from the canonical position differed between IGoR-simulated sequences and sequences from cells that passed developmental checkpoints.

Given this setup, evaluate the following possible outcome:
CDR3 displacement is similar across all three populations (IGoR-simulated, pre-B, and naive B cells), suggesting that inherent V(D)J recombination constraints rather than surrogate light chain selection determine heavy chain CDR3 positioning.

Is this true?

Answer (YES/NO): NO